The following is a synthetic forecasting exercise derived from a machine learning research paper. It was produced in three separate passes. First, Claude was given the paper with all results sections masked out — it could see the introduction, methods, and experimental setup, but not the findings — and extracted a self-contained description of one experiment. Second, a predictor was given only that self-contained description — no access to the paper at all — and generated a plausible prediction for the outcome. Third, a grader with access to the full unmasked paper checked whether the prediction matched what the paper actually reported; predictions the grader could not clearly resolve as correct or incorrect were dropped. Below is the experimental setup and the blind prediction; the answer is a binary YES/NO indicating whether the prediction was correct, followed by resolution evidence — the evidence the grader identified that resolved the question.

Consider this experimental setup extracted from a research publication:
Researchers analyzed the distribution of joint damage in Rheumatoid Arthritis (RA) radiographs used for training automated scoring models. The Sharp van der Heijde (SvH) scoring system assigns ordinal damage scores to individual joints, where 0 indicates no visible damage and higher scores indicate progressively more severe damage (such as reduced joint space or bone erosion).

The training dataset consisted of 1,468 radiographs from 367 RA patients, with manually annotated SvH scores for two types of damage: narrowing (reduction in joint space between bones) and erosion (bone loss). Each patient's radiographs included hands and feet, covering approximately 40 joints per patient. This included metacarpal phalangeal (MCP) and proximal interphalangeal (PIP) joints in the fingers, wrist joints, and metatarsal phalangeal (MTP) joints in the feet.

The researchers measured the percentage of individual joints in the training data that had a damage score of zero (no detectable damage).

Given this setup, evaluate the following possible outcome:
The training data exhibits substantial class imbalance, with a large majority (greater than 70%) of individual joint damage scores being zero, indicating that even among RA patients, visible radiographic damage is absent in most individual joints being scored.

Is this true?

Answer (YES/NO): NO